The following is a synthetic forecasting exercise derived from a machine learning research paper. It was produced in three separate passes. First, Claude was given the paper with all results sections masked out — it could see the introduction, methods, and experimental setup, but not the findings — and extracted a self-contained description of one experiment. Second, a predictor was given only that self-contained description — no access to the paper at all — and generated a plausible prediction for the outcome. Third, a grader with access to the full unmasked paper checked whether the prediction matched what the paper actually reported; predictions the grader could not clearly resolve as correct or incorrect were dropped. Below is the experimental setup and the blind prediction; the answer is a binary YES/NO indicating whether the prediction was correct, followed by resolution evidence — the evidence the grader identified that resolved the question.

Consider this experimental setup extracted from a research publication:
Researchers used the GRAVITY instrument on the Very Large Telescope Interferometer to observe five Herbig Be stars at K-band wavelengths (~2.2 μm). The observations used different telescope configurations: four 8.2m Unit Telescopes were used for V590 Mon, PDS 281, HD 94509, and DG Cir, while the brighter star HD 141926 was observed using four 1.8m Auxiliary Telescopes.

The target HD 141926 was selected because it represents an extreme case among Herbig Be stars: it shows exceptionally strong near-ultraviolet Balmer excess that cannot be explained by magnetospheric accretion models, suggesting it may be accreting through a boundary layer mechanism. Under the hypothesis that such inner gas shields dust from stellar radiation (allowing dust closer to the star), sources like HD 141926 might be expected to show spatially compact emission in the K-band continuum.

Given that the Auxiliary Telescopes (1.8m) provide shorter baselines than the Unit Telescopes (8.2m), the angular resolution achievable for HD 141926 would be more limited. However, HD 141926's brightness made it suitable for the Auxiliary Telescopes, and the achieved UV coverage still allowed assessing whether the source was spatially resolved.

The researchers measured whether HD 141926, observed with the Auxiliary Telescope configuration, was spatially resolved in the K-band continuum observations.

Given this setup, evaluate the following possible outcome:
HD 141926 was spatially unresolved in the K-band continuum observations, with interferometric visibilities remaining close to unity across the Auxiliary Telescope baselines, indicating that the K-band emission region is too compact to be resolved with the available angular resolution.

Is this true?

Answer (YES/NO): YES